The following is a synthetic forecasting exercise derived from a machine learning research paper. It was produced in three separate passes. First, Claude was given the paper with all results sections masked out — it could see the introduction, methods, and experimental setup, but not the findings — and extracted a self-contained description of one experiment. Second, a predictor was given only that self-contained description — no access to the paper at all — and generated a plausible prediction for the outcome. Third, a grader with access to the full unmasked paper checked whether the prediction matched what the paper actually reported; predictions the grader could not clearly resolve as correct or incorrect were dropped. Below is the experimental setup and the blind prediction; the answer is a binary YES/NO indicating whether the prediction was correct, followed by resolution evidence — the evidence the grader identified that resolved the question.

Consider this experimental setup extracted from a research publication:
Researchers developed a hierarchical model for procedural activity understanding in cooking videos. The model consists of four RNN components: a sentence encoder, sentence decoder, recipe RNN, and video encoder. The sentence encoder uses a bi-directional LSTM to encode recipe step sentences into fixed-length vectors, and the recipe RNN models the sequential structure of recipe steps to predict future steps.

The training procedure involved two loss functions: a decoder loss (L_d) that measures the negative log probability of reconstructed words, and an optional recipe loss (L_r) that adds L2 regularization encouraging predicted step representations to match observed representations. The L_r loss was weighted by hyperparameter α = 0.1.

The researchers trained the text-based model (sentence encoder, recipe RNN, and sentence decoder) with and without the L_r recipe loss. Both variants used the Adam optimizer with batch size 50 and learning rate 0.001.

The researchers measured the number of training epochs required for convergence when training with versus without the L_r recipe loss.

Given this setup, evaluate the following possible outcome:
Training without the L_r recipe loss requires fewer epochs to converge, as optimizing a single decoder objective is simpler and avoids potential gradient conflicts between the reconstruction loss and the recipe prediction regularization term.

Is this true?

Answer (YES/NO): NO